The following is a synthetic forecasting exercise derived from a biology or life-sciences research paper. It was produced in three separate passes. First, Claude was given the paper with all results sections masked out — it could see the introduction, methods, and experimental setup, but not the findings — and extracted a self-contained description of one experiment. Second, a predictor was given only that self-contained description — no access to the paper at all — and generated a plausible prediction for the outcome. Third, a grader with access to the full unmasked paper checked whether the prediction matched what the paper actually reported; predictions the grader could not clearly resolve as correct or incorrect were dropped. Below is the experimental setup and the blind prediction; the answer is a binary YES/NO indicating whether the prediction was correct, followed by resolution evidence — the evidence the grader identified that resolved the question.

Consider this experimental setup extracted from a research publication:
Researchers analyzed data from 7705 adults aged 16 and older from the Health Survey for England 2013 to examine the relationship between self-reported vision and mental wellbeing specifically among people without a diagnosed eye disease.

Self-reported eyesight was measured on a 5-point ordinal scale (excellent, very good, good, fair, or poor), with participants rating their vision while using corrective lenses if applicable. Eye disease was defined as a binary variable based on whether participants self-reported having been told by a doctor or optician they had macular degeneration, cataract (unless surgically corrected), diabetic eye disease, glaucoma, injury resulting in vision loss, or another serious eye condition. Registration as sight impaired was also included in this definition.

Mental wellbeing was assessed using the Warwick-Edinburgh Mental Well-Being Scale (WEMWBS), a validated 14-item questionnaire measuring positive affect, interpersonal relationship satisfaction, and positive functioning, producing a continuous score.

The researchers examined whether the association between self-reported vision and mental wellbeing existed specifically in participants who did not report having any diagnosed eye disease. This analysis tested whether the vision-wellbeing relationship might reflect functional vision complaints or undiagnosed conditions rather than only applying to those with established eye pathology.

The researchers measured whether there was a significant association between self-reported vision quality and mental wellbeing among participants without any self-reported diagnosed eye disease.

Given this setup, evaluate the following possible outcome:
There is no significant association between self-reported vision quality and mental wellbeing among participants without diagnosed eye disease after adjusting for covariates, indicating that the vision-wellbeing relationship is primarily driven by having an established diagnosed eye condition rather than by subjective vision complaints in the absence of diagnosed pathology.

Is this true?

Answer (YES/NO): NO